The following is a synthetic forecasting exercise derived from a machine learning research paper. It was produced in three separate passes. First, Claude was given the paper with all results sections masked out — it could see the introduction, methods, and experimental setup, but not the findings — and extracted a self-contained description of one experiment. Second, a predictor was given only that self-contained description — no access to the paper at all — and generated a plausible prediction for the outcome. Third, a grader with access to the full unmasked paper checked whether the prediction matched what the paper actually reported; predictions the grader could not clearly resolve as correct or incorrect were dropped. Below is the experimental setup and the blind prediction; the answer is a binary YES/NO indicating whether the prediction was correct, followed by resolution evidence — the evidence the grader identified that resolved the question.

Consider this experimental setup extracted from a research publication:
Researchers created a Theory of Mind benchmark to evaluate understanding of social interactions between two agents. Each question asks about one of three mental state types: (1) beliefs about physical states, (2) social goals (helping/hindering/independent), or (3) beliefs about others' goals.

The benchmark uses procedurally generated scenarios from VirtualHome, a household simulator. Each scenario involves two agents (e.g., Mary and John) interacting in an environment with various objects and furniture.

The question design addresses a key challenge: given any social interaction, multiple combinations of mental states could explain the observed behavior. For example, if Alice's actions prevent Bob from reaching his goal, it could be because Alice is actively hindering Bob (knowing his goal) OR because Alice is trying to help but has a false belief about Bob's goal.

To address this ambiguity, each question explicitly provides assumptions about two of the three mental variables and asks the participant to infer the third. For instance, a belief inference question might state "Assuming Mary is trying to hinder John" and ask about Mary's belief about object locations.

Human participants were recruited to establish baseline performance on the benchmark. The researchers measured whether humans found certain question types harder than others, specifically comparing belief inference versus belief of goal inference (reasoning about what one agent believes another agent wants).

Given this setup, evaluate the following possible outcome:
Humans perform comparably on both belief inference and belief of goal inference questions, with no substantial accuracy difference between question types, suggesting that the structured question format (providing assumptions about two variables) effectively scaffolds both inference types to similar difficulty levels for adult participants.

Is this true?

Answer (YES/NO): NO